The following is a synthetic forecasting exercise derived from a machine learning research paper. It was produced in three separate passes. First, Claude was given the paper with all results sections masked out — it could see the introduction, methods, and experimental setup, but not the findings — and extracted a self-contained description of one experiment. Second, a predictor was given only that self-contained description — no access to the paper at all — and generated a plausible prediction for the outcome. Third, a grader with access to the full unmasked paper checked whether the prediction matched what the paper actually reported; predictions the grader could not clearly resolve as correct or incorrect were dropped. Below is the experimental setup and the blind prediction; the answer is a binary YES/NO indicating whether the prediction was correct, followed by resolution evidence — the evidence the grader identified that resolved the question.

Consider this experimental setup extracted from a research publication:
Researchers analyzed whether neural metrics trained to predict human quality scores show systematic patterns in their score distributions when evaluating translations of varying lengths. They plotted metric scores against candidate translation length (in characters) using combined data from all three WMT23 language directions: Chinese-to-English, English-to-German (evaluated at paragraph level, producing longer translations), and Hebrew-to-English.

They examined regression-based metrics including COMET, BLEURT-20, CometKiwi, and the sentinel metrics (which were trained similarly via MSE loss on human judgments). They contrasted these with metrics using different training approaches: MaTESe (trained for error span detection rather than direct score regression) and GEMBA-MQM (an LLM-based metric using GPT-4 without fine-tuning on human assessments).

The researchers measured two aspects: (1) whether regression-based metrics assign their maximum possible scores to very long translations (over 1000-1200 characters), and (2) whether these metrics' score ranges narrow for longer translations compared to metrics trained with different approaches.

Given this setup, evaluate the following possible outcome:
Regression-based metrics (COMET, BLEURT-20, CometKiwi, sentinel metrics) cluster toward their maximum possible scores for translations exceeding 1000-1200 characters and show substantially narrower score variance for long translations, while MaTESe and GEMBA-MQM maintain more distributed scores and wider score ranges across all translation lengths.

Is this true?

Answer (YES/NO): NO